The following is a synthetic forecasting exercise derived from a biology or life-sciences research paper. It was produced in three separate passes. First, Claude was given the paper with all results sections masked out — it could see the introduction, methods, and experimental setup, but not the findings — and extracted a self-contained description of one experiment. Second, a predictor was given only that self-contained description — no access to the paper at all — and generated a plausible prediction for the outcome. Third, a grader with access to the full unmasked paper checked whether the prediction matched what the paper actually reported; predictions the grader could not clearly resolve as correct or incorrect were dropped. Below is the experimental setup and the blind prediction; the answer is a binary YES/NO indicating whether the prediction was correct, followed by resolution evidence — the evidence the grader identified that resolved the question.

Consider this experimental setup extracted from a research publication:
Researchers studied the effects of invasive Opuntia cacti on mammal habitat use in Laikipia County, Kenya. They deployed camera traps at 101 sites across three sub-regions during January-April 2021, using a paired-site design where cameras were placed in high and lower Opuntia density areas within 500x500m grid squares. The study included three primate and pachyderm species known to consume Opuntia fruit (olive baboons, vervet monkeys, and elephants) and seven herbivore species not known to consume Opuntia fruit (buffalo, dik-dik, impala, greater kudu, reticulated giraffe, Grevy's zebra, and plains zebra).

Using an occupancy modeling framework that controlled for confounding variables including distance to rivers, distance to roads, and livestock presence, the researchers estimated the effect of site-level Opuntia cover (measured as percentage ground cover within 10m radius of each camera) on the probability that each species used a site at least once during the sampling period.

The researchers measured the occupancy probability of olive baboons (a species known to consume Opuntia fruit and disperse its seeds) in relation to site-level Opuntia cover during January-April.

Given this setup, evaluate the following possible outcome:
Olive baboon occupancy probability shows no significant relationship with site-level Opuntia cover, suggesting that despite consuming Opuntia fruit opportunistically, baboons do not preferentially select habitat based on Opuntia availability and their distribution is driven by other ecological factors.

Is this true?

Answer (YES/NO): NO